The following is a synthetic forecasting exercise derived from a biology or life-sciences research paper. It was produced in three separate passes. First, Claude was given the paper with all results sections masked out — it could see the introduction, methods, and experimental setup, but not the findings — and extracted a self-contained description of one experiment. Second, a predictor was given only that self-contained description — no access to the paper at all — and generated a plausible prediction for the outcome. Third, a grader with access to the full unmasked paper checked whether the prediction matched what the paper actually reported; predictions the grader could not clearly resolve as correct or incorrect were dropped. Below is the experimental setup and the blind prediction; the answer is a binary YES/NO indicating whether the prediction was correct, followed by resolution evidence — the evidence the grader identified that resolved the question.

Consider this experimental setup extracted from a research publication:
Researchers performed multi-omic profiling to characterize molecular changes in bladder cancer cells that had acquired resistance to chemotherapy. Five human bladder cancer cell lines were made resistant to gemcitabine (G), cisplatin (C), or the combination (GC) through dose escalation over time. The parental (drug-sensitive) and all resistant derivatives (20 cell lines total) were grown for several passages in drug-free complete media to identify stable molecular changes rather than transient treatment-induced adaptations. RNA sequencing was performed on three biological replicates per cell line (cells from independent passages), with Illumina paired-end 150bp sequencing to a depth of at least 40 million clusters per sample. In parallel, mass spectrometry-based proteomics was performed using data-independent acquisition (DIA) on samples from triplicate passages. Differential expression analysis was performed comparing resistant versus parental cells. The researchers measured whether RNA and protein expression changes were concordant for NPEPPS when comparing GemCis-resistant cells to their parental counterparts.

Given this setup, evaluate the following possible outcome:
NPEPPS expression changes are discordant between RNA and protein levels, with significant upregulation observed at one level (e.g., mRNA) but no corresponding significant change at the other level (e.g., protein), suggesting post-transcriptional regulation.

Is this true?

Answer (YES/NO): NO